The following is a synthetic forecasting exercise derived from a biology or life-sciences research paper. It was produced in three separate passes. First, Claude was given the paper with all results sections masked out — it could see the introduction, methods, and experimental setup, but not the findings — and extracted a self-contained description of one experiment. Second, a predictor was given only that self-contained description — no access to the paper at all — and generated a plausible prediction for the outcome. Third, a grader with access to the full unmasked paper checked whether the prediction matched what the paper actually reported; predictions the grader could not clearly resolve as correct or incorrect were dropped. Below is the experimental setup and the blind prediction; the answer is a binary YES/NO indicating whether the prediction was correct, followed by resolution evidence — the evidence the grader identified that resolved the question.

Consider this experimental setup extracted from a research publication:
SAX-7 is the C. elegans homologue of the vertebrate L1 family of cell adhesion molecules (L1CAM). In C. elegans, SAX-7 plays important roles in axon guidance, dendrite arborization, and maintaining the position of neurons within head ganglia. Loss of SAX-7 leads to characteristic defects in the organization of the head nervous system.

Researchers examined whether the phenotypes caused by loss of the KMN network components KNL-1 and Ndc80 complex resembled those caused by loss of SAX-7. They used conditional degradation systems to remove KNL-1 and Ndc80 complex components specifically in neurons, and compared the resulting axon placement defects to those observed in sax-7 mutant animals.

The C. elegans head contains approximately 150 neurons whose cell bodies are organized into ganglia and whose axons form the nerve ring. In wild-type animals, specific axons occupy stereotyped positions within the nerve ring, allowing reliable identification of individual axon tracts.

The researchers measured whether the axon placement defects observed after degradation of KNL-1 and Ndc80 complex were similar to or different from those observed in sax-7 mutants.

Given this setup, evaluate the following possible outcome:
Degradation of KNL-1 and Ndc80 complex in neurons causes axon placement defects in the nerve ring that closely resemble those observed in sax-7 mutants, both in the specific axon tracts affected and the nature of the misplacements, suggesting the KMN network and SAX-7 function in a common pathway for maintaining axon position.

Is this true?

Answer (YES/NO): NO